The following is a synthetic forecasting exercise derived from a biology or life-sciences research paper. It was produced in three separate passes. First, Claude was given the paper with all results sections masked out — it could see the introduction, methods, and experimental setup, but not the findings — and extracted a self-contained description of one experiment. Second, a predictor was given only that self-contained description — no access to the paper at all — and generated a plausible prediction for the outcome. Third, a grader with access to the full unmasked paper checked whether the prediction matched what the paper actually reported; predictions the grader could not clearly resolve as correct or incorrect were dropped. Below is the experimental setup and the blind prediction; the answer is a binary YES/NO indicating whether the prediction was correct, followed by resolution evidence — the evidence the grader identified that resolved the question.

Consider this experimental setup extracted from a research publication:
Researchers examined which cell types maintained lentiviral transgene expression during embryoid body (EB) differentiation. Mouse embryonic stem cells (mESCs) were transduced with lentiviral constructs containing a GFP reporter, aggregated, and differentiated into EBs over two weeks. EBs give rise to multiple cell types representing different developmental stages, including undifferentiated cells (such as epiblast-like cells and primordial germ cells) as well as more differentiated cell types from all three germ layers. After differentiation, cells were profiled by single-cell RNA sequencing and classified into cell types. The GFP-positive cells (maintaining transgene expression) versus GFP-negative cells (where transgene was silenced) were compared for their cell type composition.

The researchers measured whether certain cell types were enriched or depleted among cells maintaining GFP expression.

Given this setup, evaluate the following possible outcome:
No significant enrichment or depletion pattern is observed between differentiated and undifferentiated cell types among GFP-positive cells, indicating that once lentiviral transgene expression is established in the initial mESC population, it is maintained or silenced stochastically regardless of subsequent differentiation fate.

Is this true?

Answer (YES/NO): NO